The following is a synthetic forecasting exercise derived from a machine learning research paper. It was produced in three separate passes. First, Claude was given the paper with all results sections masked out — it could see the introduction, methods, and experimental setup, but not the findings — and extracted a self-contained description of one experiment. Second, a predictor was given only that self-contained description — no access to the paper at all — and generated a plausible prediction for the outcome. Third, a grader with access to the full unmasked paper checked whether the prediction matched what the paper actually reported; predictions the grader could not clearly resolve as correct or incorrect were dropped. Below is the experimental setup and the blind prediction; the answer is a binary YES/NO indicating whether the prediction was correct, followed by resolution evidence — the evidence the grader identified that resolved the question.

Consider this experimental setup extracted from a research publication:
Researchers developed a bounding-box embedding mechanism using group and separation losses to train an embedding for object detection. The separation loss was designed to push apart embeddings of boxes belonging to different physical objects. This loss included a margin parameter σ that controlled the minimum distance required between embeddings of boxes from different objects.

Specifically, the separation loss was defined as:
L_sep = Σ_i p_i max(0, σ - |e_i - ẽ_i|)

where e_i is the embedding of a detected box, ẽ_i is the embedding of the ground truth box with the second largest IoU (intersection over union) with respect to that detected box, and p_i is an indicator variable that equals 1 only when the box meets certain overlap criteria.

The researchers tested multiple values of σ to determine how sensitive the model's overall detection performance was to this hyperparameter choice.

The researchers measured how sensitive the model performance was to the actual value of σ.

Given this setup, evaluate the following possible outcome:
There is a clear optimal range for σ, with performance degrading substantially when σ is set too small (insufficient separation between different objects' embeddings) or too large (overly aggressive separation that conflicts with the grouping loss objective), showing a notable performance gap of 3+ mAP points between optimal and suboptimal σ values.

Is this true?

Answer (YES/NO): NO